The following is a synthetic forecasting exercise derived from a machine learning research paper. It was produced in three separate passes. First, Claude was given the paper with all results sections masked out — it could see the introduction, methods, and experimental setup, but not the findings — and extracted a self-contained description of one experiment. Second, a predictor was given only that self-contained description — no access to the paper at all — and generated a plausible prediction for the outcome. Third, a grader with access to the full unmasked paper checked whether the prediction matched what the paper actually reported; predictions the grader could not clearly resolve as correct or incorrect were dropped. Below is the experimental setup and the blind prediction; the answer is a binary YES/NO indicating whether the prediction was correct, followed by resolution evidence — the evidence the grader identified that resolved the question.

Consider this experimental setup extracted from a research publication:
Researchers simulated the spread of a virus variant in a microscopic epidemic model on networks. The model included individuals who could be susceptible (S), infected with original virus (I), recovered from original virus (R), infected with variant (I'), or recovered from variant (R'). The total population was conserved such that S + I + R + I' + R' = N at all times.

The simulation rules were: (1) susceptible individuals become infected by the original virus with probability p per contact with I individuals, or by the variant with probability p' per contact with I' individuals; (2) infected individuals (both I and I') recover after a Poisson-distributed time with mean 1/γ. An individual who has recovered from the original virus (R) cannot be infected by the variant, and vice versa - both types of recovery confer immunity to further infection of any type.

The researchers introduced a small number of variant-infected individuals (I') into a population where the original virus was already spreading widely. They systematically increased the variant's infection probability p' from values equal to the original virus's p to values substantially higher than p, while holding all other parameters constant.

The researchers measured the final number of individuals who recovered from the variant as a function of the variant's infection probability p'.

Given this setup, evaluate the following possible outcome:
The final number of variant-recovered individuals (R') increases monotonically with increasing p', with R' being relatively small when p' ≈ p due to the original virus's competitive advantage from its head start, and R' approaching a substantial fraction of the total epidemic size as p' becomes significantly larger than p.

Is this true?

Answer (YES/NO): NO